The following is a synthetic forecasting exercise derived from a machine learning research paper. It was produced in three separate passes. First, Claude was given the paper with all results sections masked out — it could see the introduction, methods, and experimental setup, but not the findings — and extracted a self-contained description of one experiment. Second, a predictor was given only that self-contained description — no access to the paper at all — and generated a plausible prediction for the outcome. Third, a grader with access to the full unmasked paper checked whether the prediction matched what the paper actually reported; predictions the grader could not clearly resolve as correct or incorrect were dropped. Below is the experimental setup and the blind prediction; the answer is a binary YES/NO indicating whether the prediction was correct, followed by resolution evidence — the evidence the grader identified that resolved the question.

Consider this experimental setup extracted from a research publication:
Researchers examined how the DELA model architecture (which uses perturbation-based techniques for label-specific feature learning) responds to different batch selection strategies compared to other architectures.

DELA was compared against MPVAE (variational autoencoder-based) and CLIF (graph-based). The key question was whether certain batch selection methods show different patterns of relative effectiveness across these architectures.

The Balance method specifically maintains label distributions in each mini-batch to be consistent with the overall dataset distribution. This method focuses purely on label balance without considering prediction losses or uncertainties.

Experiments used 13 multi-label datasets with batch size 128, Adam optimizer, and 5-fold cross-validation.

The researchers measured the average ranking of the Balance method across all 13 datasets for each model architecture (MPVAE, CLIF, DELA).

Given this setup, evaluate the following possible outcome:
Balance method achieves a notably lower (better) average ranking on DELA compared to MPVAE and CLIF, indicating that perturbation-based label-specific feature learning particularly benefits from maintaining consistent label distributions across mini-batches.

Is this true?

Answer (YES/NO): NO